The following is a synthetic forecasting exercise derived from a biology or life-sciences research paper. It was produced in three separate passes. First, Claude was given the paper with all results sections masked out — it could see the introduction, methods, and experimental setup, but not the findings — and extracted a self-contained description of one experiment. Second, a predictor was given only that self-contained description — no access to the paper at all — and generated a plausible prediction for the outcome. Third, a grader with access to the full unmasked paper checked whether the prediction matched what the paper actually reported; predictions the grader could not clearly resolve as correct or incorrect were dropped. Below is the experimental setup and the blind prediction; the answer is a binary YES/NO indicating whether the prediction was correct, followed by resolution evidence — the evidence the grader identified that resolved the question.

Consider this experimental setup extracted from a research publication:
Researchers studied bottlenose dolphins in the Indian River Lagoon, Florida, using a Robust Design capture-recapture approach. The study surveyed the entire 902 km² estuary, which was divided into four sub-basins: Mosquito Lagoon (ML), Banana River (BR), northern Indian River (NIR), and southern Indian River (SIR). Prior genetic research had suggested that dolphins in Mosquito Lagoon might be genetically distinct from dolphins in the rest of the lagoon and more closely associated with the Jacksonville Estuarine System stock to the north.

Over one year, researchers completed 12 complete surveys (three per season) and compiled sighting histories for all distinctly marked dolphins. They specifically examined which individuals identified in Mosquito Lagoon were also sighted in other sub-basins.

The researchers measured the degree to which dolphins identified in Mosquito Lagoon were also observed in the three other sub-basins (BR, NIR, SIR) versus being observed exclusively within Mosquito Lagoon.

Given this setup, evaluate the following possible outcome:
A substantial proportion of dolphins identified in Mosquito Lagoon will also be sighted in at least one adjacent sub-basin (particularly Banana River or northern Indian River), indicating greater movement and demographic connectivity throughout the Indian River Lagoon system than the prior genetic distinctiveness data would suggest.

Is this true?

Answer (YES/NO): NO